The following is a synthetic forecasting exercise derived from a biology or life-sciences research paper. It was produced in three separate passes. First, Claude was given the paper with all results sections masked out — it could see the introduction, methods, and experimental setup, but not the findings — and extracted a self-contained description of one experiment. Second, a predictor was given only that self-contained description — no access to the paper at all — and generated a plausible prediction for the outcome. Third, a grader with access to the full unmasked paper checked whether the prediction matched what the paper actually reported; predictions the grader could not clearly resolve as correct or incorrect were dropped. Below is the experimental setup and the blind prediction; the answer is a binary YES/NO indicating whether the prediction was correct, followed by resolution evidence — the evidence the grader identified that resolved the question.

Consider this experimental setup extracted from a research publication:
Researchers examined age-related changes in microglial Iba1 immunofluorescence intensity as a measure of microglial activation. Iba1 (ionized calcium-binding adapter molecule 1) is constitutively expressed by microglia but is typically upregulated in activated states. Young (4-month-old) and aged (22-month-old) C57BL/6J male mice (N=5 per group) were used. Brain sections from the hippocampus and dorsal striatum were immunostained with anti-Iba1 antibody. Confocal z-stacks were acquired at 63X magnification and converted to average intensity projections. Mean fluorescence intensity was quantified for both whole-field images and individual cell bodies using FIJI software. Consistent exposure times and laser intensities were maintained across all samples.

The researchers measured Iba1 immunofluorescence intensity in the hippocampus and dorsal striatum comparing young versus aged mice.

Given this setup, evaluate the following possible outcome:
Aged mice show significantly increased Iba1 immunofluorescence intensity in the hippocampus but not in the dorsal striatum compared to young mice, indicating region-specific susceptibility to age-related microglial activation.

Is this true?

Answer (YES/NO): NO